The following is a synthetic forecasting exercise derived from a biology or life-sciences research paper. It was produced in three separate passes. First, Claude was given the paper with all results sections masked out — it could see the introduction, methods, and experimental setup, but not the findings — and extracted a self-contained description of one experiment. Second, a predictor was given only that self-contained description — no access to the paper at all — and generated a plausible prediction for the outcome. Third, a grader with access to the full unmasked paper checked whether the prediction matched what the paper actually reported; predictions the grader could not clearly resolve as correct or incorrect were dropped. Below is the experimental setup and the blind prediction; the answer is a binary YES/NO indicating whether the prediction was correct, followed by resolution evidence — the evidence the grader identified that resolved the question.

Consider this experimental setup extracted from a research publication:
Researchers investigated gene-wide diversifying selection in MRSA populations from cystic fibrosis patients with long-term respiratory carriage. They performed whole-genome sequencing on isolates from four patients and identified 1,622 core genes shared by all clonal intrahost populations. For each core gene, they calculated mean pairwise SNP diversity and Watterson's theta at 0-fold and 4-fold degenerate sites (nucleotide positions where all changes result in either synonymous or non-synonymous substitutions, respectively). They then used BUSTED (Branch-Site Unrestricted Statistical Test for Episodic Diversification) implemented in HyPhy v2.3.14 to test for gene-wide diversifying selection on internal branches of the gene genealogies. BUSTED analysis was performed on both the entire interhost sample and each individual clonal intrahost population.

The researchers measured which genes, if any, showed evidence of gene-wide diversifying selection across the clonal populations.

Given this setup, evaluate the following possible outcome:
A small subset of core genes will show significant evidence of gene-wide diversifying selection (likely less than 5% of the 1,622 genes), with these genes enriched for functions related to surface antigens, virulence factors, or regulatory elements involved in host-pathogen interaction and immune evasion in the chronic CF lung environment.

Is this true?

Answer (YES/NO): NO